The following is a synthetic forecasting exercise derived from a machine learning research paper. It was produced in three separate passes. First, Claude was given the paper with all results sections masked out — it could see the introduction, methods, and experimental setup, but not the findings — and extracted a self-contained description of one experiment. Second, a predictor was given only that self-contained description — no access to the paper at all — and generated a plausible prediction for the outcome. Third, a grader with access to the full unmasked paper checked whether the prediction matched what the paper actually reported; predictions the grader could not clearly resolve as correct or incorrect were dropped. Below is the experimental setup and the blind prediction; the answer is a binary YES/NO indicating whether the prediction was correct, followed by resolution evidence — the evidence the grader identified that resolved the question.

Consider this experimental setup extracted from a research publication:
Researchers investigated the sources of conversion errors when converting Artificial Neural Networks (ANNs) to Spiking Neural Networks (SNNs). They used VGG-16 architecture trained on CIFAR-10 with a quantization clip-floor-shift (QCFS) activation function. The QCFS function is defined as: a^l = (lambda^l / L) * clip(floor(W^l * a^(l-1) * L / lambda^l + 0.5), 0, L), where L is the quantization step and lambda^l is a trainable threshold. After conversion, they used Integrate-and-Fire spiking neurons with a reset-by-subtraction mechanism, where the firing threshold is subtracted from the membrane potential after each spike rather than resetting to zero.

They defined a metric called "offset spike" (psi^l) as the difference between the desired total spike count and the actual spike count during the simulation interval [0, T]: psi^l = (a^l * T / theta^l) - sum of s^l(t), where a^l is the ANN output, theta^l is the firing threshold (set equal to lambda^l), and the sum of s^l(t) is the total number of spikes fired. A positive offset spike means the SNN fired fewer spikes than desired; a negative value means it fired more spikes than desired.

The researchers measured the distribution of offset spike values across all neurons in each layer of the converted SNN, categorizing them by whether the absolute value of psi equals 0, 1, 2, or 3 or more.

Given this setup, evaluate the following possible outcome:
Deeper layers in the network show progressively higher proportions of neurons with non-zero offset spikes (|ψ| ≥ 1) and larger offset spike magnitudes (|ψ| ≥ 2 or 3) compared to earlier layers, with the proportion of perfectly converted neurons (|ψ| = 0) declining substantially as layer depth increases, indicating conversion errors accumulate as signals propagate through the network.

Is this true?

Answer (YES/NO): YES